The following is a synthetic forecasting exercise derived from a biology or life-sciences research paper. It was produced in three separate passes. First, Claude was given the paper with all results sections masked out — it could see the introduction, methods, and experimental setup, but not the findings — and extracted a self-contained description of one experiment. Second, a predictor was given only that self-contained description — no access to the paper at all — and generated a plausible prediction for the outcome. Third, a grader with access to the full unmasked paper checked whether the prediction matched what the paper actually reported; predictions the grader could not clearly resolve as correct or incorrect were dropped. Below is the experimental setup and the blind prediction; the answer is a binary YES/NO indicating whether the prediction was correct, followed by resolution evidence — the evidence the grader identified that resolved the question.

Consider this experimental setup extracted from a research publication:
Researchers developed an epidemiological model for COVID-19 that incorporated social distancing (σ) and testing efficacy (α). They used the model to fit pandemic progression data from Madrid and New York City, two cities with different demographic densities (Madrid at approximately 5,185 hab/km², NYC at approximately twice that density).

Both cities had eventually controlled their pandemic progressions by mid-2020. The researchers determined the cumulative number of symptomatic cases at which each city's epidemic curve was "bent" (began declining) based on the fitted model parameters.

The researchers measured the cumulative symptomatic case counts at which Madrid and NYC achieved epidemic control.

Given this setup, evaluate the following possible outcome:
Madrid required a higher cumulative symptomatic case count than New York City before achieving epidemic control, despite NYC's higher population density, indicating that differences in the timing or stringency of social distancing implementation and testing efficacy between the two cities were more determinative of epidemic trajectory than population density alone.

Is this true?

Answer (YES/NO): NO